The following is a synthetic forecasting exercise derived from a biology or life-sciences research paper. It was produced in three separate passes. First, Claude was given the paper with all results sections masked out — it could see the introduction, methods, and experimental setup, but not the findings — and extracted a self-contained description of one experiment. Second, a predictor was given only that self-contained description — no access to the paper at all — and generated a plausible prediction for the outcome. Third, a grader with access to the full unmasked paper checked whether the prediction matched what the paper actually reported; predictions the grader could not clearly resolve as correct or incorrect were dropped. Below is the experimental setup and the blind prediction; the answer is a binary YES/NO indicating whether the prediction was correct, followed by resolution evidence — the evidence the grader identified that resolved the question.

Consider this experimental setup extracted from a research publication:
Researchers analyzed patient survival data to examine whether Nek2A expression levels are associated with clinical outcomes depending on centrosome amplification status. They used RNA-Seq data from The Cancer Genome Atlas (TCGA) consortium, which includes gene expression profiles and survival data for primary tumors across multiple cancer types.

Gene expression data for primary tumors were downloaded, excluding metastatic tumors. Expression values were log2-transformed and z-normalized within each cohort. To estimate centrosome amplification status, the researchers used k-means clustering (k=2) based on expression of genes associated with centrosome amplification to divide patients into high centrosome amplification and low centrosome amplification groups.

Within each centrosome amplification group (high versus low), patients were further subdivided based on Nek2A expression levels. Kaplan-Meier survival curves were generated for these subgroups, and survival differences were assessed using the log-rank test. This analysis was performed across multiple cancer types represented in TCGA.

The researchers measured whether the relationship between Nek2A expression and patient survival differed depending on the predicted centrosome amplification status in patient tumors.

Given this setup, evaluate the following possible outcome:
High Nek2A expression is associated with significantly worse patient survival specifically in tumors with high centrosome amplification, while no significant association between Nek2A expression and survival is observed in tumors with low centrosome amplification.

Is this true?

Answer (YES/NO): NO